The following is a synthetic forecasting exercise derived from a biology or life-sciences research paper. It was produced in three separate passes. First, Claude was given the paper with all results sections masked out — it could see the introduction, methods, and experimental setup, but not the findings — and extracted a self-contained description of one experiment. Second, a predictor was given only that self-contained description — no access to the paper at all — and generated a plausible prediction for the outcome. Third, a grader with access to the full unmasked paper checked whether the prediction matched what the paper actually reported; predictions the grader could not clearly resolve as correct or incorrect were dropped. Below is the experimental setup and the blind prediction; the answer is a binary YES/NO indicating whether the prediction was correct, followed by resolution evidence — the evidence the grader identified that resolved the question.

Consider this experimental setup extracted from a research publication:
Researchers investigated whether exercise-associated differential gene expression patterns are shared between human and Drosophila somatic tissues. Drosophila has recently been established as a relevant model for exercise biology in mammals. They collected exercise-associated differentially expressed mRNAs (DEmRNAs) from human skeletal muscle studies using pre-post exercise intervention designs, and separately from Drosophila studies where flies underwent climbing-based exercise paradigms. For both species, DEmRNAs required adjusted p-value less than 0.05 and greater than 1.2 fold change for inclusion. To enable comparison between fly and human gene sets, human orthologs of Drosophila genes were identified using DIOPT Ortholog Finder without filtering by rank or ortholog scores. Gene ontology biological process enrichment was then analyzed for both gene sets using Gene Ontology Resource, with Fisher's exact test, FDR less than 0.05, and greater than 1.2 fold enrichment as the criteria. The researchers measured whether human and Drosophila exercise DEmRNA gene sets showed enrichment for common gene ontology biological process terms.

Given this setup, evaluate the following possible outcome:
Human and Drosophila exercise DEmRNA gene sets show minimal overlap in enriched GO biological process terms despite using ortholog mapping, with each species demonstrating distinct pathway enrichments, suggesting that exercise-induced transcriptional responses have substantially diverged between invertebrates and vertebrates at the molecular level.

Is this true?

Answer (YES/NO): NO